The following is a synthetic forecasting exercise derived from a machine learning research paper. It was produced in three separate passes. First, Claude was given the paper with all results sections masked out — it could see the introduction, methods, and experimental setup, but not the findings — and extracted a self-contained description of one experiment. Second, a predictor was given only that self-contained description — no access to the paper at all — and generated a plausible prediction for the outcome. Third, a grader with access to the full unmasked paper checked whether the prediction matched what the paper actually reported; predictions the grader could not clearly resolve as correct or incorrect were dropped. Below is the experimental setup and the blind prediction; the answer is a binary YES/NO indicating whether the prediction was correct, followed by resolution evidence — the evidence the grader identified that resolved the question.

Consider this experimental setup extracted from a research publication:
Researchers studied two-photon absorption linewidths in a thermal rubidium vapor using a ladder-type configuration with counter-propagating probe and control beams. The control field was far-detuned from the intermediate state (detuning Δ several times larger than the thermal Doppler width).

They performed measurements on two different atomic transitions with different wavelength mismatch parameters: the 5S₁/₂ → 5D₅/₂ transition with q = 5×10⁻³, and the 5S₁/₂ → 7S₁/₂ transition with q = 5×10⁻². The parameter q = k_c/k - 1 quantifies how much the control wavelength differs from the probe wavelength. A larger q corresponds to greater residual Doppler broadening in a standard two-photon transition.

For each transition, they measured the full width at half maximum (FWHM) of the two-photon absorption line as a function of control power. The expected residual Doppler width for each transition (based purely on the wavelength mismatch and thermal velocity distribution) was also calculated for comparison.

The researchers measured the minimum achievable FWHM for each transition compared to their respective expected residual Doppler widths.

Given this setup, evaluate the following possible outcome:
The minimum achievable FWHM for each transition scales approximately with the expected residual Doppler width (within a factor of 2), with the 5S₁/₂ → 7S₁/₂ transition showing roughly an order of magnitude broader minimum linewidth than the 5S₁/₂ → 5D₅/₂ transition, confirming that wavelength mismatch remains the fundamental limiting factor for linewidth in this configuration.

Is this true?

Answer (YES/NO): NO